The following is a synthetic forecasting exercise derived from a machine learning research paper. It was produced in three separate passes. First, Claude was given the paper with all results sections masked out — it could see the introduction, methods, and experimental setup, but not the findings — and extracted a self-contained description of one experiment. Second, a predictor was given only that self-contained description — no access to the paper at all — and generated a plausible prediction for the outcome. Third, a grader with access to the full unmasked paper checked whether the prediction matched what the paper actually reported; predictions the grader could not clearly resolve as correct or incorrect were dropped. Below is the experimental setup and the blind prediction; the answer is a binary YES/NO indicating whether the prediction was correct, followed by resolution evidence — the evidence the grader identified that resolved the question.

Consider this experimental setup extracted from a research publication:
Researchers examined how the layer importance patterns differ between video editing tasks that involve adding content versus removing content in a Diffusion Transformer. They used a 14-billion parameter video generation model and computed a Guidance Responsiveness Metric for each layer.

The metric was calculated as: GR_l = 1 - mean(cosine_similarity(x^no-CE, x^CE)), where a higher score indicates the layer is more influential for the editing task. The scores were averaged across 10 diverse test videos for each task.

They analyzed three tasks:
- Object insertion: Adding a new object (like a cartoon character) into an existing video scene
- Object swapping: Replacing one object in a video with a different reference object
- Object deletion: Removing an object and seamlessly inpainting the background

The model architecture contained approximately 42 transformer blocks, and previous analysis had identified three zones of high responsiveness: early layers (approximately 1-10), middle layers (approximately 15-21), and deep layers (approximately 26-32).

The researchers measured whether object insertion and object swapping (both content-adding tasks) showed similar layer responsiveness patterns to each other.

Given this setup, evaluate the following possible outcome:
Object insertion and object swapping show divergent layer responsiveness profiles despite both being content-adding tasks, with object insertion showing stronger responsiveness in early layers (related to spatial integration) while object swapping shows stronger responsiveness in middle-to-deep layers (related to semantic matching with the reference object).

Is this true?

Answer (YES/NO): NO